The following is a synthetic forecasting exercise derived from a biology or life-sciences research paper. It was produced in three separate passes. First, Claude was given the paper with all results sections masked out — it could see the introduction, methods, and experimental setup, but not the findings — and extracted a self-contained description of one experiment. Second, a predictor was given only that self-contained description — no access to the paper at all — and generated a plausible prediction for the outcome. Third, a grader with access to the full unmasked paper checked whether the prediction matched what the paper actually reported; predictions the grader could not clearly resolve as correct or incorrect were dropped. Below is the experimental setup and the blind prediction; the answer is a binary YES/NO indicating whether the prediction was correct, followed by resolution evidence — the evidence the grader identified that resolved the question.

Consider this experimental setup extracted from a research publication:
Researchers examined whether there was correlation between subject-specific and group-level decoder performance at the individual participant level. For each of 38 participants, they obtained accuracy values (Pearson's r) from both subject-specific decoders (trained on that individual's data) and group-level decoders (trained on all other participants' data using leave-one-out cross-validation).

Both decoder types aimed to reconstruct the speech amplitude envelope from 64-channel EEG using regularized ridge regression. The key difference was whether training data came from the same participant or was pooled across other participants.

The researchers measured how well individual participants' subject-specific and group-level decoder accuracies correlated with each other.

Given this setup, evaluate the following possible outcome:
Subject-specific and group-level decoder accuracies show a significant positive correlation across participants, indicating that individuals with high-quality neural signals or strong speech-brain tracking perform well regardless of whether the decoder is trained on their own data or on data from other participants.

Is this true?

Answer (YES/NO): YES